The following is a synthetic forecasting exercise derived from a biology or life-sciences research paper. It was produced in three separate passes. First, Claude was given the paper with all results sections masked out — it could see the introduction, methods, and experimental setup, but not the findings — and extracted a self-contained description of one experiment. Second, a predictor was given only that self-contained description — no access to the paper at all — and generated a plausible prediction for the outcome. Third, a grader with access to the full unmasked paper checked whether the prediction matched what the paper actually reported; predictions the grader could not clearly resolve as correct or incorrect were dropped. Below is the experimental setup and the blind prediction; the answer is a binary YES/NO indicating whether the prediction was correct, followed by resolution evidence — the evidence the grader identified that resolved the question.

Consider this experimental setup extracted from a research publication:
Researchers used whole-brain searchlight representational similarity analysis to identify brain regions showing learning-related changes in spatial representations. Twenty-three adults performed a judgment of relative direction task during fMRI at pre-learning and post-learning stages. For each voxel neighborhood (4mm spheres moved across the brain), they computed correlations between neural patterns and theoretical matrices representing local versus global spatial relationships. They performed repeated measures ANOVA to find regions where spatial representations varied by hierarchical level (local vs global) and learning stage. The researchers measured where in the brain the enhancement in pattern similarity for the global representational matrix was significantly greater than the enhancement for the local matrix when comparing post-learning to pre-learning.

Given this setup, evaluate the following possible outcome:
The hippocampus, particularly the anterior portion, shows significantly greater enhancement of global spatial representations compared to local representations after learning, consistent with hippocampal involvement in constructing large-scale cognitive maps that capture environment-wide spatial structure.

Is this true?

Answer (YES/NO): NO